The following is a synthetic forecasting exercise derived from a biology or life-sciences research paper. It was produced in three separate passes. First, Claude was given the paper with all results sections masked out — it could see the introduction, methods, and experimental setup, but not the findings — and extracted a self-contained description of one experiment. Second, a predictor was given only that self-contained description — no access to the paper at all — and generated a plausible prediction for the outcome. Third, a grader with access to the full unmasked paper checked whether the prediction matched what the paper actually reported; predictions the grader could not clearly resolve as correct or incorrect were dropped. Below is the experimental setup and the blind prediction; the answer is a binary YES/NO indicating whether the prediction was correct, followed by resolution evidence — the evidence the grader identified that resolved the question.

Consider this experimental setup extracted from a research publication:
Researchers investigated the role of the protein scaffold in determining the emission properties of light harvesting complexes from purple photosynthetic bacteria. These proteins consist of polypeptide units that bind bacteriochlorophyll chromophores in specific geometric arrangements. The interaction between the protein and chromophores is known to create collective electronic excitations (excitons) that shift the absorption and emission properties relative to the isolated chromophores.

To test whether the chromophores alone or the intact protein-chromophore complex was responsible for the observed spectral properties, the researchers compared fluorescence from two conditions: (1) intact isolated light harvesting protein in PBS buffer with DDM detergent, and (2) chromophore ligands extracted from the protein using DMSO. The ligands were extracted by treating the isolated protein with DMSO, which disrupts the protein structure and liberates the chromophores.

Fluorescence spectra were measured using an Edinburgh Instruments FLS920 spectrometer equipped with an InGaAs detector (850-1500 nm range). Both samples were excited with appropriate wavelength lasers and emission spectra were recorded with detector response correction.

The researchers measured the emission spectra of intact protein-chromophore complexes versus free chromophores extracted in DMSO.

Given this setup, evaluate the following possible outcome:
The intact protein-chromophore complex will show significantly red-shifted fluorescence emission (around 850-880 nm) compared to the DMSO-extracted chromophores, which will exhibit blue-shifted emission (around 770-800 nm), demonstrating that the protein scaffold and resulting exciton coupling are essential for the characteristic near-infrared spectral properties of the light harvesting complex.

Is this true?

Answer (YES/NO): NO